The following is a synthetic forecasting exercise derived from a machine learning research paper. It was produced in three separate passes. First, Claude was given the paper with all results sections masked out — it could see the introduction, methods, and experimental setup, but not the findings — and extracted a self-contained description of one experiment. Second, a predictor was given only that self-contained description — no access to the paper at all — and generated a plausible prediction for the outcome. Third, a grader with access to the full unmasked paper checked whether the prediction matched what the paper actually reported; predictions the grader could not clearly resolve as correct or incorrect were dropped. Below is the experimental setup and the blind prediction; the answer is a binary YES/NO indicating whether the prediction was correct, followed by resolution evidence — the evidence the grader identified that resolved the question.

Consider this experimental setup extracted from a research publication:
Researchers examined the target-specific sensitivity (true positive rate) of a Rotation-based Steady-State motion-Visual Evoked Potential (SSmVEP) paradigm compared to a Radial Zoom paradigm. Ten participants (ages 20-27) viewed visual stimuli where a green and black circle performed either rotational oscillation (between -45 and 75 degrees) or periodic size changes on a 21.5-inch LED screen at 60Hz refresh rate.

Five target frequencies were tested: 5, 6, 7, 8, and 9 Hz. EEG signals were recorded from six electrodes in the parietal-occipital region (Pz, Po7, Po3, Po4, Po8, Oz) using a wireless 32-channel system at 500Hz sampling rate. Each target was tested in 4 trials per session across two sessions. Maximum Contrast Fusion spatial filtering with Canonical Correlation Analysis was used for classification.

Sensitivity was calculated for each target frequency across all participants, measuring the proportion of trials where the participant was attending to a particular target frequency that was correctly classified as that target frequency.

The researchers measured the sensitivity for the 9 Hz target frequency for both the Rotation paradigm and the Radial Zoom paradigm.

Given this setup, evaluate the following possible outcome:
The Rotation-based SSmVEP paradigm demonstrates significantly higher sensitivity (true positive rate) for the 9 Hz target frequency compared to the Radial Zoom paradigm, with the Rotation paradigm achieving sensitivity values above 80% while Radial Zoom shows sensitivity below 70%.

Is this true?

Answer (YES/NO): YES